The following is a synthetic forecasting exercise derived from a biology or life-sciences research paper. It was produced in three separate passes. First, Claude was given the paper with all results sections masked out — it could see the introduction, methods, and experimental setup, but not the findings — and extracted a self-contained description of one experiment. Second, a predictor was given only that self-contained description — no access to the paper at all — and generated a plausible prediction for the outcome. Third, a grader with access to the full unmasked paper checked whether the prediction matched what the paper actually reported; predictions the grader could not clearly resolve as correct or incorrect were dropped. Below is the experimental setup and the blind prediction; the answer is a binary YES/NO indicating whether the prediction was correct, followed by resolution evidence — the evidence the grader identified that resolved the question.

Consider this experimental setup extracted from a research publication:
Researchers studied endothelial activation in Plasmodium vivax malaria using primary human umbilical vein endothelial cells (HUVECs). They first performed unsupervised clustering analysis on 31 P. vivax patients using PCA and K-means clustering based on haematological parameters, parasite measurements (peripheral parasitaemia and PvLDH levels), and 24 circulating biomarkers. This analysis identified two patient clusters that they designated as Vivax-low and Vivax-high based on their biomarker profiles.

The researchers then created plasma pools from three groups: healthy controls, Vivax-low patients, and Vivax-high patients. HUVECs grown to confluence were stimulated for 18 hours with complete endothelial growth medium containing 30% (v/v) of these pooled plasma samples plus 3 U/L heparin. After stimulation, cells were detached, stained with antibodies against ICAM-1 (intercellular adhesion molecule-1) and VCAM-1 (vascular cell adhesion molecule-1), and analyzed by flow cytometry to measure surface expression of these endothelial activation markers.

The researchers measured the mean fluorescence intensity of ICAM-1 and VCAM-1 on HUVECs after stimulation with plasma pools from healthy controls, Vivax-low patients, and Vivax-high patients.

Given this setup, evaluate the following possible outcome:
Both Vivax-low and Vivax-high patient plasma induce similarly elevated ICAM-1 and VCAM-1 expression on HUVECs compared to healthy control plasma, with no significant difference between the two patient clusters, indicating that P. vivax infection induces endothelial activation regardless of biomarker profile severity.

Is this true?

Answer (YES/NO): NO